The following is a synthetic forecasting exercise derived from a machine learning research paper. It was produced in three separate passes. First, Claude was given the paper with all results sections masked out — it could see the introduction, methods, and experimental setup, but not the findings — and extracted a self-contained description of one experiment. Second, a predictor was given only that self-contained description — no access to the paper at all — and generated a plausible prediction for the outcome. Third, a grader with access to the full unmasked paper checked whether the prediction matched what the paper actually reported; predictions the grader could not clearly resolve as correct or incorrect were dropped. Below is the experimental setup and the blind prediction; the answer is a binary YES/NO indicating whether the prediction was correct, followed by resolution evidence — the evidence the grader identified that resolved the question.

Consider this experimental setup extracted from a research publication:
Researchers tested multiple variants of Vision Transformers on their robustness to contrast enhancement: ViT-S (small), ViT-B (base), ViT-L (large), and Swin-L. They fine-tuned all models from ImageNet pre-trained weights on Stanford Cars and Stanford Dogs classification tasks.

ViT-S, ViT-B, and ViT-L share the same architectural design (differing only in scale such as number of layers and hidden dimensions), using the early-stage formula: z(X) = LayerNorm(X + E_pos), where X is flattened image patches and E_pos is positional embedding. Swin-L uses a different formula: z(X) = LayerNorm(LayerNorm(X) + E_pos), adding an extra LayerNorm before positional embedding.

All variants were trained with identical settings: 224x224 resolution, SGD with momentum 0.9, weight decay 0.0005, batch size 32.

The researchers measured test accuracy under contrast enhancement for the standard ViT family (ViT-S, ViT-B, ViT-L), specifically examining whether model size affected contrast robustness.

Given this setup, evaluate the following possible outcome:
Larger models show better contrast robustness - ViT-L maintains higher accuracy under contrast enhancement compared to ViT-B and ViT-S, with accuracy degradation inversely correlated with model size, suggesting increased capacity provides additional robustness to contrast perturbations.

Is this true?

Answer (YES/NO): NO